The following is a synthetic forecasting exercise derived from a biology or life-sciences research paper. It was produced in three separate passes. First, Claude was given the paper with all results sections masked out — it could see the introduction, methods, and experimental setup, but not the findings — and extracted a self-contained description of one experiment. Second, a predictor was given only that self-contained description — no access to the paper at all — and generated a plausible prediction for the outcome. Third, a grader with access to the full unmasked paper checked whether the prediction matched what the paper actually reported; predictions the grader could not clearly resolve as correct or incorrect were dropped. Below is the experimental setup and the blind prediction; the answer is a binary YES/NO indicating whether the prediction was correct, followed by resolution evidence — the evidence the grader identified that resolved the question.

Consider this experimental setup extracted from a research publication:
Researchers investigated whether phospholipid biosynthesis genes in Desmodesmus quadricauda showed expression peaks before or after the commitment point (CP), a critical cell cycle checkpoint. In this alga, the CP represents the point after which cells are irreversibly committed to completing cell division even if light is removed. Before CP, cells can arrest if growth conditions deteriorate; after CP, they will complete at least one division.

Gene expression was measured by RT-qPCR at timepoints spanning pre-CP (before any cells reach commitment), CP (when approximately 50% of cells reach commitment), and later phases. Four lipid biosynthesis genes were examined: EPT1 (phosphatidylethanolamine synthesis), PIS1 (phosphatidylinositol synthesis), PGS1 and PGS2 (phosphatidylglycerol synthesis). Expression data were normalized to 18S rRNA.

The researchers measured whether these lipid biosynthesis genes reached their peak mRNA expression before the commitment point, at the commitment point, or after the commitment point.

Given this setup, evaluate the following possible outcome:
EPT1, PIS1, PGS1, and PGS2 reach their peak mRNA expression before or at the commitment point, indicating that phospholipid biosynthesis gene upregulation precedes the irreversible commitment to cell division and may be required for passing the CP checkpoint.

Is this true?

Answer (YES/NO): NO